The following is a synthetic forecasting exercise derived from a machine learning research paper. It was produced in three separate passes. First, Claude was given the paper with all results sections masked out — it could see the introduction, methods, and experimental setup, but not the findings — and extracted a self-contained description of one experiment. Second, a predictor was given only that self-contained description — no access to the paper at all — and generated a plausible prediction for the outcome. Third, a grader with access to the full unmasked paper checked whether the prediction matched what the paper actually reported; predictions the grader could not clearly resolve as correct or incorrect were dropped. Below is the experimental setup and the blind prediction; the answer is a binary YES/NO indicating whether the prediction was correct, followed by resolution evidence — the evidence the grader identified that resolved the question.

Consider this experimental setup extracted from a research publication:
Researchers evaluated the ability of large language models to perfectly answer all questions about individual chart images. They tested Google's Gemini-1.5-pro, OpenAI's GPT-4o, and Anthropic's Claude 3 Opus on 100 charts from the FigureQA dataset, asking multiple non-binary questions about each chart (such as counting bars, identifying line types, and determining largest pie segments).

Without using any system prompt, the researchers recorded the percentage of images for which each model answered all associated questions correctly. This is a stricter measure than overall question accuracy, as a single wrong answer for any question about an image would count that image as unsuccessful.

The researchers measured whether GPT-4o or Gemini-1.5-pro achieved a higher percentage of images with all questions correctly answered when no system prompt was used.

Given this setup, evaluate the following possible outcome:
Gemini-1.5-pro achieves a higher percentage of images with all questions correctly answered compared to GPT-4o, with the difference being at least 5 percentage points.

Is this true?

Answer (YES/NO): NO